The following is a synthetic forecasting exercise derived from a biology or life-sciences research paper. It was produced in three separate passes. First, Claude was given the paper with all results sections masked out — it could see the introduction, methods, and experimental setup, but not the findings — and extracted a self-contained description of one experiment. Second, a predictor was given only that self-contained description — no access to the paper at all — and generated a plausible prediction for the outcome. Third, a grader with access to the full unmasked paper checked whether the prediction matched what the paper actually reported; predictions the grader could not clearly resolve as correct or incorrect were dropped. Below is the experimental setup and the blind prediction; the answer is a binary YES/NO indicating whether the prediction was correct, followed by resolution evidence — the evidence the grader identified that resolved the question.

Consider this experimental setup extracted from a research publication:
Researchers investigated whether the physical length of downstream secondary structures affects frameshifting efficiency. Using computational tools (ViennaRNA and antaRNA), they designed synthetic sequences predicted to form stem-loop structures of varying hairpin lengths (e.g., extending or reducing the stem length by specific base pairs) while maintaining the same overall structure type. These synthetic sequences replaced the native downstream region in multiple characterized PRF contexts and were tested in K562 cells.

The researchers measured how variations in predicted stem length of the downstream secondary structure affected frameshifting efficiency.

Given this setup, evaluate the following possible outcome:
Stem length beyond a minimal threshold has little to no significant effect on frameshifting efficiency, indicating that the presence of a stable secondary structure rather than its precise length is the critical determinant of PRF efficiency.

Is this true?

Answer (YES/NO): NO